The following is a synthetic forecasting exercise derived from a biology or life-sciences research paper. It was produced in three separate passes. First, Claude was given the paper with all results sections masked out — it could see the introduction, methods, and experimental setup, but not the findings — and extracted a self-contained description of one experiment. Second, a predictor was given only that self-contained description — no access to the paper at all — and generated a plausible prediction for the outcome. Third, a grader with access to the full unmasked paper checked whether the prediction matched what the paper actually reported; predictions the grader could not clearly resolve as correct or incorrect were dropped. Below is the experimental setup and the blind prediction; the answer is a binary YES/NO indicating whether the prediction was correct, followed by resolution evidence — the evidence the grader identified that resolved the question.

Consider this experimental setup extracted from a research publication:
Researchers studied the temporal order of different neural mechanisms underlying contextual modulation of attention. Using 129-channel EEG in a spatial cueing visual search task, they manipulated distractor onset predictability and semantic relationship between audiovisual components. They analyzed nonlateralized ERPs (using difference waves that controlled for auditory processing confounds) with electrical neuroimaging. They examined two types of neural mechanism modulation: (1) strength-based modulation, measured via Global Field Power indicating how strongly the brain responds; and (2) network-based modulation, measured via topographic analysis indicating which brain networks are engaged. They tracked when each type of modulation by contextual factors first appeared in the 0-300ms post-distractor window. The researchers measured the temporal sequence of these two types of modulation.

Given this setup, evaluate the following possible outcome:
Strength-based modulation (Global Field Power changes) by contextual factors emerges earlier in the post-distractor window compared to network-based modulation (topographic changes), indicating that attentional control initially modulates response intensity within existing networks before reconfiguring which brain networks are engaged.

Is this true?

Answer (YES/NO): NO